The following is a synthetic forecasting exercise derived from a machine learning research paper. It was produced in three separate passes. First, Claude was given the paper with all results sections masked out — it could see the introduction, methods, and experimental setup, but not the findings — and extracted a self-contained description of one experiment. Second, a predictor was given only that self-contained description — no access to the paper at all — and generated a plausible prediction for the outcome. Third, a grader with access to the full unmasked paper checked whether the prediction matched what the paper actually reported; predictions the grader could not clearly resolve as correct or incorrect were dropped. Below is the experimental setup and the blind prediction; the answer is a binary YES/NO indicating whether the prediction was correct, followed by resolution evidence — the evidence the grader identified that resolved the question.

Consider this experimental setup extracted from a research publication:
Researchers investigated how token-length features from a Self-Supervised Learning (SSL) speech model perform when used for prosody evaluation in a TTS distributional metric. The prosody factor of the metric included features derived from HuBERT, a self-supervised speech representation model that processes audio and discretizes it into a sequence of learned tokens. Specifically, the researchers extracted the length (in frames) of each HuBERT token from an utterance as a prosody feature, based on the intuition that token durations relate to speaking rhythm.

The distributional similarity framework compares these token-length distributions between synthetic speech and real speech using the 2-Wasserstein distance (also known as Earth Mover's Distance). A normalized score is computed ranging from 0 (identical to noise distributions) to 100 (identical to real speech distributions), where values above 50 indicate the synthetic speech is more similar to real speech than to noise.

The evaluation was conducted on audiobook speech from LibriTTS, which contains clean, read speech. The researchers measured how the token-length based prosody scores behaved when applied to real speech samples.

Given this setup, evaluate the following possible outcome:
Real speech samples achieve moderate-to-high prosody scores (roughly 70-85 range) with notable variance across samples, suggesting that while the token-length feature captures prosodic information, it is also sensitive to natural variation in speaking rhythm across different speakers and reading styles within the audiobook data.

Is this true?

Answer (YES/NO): NO